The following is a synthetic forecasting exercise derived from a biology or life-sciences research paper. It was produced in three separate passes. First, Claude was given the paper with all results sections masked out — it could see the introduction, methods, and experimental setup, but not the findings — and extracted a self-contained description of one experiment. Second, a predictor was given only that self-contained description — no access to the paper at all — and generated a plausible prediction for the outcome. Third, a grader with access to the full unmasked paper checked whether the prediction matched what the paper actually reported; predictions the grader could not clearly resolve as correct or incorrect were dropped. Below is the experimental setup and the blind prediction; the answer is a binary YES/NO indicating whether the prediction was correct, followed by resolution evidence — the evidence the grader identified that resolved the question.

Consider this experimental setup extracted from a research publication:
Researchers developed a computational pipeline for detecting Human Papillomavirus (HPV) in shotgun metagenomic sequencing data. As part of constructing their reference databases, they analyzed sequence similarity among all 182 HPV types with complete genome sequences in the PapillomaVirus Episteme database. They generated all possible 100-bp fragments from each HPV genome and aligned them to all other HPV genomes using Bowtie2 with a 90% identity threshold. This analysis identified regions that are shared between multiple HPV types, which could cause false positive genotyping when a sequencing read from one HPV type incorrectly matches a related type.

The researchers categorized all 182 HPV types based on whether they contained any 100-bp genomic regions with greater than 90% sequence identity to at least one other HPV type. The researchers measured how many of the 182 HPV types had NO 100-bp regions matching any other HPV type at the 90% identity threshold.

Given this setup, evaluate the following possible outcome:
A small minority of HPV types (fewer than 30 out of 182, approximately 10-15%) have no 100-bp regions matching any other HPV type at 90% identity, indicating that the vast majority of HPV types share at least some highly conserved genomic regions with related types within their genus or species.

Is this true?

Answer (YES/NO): NO